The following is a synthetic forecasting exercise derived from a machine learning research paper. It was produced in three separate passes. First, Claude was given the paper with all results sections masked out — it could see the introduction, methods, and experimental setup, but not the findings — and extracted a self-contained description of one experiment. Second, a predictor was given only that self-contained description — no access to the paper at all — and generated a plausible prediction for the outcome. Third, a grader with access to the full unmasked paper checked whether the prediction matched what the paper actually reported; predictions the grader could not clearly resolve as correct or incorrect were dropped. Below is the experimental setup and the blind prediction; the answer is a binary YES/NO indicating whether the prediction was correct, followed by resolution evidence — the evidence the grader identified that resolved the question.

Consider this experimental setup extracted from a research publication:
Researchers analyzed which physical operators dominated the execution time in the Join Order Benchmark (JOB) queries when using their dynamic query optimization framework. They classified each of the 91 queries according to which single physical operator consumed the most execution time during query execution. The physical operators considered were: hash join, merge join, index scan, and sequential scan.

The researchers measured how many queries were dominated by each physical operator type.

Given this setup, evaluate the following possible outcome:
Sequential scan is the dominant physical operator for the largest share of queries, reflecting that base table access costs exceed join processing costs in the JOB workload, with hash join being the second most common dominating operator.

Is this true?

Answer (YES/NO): NO